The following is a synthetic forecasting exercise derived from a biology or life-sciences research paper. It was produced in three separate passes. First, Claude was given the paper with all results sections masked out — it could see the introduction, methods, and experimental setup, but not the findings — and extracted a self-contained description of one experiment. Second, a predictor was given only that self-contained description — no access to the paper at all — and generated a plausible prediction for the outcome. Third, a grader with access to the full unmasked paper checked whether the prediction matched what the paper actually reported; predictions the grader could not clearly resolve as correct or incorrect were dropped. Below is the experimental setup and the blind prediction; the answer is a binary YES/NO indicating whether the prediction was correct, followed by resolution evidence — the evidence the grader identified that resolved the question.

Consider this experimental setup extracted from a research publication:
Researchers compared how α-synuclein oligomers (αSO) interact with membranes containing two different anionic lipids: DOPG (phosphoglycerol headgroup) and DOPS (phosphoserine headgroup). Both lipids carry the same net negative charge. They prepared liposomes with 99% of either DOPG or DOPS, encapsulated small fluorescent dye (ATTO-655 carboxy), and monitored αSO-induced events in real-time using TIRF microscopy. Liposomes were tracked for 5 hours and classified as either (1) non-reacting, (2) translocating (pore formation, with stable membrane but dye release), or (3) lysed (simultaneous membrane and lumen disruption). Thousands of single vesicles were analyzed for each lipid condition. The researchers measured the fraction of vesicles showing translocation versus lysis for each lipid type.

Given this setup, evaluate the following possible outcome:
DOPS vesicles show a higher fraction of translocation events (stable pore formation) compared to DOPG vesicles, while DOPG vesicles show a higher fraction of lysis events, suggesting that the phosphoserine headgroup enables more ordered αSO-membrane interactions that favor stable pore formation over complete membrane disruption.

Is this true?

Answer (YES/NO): NO